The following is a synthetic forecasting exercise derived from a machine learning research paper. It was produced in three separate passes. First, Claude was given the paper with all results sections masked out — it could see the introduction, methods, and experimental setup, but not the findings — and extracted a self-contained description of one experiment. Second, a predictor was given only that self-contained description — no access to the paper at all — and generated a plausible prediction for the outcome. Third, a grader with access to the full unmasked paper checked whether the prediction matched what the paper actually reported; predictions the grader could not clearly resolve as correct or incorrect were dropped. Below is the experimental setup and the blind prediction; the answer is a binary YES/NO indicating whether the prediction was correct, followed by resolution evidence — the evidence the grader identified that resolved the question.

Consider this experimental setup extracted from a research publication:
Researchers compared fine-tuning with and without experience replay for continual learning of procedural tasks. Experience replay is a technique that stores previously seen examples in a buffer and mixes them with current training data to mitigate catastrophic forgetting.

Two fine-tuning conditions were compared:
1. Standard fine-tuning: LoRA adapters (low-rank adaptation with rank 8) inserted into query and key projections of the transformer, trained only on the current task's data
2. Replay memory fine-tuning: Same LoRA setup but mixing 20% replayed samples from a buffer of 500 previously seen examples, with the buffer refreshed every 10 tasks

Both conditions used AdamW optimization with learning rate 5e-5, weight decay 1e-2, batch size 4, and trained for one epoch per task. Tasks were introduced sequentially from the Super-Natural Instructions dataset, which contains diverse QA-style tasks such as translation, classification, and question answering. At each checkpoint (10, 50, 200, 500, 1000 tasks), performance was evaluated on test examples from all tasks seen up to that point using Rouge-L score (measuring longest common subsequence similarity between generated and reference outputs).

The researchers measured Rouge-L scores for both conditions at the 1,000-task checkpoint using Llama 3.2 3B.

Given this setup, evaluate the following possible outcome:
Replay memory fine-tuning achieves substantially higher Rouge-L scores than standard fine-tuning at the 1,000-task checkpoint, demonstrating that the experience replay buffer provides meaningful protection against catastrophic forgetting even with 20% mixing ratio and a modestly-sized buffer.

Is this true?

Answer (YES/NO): NO